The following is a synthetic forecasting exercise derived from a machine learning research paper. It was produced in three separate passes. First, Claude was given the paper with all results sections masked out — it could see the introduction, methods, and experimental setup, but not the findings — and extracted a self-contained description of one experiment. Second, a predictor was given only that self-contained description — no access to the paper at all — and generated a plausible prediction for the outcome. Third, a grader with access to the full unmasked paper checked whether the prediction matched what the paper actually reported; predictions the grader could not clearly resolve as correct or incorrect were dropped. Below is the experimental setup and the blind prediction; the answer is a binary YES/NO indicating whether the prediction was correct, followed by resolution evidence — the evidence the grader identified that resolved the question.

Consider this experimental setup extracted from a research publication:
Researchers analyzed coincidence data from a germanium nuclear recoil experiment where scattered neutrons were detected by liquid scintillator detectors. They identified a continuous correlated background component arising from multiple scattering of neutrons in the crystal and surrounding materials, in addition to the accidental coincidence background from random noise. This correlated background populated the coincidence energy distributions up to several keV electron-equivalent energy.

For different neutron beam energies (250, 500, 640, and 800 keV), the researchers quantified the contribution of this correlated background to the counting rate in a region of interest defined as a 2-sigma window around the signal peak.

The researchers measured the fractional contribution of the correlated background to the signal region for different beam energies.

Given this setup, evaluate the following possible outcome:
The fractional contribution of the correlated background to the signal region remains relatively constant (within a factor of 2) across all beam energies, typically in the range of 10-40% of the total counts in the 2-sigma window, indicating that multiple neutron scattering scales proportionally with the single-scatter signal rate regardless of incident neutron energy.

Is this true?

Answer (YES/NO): NO